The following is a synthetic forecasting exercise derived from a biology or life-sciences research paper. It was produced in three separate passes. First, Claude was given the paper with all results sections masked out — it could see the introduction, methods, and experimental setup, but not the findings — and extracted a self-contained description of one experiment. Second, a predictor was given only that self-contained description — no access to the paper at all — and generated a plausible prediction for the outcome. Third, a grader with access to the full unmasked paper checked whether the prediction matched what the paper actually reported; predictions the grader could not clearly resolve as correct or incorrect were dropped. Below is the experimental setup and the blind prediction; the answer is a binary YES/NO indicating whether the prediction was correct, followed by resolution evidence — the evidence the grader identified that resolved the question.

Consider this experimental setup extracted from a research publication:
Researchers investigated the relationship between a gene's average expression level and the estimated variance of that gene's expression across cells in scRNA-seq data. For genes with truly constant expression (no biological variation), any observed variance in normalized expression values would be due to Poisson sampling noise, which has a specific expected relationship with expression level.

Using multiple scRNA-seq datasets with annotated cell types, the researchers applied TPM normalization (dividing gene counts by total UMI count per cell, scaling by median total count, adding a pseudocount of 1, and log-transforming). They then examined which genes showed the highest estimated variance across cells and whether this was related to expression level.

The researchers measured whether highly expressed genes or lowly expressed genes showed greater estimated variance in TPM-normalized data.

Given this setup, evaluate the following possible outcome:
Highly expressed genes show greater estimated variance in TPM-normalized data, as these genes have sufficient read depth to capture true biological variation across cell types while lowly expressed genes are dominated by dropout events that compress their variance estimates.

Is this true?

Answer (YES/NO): NO